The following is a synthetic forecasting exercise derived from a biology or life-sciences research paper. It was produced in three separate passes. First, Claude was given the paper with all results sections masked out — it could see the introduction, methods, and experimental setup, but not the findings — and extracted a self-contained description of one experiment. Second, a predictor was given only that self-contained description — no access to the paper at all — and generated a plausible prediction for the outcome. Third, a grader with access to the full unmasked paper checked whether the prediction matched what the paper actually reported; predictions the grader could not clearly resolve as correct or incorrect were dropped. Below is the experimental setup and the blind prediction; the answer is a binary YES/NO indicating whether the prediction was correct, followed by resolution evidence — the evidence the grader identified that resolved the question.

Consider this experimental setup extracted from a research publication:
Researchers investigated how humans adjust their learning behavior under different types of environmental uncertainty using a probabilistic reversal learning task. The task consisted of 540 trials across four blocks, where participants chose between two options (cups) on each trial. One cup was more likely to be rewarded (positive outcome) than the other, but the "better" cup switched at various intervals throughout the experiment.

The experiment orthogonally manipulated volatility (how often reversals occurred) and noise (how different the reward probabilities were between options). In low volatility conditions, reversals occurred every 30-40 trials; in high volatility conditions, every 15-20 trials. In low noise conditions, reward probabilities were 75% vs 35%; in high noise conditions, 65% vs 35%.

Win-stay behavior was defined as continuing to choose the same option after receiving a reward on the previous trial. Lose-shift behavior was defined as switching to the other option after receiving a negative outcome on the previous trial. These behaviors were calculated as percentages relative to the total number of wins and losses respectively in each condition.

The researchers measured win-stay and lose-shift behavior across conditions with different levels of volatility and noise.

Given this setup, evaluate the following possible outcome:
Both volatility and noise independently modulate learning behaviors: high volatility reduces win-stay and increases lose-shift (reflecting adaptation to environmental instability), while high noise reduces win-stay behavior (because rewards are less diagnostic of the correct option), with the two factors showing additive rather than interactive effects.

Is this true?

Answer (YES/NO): NO